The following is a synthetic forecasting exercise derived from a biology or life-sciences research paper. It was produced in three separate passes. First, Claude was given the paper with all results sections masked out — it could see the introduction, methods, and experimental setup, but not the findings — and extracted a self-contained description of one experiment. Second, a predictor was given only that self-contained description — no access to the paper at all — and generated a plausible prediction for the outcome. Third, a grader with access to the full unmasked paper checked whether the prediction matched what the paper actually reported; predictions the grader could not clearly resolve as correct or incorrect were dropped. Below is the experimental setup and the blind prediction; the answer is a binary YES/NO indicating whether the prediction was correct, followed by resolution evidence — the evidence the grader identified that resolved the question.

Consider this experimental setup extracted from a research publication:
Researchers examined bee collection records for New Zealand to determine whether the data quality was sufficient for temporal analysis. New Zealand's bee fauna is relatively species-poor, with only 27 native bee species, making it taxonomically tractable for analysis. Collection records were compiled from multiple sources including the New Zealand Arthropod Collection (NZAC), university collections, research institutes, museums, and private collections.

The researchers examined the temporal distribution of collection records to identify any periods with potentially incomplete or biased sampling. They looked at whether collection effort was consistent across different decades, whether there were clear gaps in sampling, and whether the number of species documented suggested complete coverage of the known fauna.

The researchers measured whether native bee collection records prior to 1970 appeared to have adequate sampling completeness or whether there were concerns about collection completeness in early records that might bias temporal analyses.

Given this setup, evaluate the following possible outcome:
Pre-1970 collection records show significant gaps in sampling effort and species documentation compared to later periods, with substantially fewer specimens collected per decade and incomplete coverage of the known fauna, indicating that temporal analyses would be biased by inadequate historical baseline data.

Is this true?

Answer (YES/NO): YES